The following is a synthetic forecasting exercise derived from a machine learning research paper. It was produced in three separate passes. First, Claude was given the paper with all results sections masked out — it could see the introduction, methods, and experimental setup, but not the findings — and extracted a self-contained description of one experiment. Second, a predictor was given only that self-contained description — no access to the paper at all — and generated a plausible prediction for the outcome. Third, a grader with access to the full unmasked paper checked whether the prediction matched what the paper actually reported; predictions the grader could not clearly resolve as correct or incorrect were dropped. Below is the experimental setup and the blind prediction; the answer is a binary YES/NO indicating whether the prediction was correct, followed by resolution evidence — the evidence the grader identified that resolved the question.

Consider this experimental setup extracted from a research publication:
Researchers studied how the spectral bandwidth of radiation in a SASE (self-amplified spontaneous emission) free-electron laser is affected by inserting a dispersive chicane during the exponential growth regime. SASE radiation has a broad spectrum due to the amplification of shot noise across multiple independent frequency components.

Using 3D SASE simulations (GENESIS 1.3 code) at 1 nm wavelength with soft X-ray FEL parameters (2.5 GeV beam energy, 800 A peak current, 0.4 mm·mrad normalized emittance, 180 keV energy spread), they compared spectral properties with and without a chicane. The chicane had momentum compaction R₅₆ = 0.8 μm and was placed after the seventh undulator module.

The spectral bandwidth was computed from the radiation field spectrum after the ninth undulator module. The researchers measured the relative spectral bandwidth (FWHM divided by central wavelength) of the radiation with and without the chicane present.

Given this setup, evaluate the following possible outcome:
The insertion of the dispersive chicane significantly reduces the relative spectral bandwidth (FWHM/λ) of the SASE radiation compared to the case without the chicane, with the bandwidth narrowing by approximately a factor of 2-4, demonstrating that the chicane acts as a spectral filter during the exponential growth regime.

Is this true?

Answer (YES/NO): NO